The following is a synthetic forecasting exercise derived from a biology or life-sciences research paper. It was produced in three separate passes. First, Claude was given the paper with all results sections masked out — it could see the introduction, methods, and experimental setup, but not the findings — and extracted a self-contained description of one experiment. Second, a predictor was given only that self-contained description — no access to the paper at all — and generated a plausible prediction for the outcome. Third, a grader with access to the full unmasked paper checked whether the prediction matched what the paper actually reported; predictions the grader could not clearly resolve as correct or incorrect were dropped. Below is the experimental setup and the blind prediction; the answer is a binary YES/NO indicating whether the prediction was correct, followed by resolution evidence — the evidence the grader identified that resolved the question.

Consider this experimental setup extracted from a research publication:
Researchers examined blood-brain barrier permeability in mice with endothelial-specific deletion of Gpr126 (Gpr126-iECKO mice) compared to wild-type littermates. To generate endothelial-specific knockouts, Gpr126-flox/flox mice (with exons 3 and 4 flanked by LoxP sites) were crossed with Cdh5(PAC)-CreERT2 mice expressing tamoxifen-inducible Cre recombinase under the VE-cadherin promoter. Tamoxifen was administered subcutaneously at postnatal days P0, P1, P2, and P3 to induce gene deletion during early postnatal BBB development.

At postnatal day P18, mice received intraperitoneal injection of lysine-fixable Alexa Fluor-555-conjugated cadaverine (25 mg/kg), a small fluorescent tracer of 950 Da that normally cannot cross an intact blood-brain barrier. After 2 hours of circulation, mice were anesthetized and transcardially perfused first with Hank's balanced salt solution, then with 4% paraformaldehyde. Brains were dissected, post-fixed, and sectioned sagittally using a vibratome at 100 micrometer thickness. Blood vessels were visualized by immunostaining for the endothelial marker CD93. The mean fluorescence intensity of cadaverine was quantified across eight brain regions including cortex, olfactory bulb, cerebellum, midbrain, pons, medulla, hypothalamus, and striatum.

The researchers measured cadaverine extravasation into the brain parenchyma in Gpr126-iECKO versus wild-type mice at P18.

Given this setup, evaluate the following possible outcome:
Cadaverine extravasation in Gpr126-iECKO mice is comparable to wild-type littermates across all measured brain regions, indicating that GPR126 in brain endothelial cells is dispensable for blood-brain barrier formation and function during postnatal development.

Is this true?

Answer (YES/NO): NO